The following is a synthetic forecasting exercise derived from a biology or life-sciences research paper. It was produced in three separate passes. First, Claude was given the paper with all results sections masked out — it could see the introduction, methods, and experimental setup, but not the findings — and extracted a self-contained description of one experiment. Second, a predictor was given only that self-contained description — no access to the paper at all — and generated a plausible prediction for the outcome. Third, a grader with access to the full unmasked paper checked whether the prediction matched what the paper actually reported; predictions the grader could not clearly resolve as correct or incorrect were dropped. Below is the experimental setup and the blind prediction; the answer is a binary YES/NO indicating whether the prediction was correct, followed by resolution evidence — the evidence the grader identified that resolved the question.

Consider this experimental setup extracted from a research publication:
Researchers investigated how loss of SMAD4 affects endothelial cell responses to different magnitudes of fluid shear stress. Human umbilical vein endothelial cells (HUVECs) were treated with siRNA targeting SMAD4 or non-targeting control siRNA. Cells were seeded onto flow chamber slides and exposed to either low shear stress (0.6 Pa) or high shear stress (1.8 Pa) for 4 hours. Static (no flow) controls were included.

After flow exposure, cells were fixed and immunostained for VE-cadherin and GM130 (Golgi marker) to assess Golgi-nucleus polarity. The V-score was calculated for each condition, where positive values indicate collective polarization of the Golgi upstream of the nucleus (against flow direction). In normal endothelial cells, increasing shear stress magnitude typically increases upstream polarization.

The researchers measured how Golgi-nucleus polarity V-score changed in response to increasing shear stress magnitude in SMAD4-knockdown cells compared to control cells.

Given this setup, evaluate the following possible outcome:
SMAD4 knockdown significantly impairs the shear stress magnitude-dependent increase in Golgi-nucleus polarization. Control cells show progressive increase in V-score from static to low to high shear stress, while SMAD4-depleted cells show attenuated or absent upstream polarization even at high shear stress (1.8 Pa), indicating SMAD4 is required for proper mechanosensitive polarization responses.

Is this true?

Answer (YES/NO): NO